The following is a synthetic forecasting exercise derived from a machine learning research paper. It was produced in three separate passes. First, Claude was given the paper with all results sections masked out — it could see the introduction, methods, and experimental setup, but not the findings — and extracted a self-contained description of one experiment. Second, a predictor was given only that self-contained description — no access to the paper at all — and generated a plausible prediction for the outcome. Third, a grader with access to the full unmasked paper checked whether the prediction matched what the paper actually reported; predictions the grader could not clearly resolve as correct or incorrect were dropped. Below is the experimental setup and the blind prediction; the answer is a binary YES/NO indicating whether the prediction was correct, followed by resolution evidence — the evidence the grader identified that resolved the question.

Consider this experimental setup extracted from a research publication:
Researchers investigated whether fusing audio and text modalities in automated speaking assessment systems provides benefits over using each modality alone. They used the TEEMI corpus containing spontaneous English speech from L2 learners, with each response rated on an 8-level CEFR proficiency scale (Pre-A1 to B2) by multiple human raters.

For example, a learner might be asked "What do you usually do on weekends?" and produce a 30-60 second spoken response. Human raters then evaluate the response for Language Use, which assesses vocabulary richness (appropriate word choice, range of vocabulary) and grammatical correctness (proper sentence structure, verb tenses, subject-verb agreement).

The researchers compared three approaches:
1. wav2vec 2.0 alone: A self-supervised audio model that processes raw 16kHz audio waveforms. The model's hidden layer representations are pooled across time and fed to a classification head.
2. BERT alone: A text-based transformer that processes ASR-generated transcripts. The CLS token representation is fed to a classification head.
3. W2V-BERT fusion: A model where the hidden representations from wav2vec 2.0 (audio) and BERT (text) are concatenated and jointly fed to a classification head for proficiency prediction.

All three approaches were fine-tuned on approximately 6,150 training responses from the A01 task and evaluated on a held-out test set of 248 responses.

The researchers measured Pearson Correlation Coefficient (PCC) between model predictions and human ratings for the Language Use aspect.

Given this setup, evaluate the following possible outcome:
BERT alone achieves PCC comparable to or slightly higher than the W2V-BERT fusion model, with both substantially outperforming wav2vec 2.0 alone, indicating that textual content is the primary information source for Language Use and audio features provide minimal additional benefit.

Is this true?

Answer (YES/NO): NO